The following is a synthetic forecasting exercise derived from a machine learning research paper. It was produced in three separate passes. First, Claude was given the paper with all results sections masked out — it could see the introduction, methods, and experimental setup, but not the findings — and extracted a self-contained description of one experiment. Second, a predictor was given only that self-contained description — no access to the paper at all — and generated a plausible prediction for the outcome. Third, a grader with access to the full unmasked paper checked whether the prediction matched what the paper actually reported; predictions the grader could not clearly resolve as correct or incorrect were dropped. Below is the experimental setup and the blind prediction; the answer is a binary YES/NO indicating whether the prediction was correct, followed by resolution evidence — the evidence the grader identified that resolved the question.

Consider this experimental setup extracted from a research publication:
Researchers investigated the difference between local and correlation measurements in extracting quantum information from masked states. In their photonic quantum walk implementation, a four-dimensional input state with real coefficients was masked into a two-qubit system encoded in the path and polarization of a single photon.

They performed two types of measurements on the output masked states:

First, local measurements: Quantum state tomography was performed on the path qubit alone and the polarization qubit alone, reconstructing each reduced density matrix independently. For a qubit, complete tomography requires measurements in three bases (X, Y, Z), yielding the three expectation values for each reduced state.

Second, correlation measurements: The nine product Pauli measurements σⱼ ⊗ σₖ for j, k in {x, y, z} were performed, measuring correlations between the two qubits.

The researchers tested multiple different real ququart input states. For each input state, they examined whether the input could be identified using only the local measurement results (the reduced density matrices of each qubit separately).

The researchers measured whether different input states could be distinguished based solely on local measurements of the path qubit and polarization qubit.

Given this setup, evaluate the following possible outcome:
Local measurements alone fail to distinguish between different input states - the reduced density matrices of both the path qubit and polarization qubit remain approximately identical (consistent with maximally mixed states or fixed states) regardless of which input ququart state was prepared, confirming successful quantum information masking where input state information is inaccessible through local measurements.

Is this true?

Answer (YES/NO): YES